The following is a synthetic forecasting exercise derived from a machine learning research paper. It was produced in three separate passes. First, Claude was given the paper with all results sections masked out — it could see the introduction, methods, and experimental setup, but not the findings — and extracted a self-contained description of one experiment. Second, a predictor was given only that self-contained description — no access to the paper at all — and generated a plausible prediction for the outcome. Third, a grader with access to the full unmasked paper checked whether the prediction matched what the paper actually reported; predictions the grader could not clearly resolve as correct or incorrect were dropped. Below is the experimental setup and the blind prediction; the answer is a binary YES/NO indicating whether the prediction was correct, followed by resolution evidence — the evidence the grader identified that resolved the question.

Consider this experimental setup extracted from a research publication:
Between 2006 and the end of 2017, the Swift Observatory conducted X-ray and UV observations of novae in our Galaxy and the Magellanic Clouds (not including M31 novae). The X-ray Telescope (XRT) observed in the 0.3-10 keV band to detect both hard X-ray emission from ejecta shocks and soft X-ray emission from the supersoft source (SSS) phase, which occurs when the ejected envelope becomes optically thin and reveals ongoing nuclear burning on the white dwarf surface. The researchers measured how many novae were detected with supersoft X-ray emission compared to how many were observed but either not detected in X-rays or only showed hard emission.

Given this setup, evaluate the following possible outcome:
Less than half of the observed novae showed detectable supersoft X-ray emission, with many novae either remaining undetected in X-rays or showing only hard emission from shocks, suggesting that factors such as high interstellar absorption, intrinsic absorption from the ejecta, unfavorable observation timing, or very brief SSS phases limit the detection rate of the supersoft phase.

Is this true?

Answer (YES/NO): YES